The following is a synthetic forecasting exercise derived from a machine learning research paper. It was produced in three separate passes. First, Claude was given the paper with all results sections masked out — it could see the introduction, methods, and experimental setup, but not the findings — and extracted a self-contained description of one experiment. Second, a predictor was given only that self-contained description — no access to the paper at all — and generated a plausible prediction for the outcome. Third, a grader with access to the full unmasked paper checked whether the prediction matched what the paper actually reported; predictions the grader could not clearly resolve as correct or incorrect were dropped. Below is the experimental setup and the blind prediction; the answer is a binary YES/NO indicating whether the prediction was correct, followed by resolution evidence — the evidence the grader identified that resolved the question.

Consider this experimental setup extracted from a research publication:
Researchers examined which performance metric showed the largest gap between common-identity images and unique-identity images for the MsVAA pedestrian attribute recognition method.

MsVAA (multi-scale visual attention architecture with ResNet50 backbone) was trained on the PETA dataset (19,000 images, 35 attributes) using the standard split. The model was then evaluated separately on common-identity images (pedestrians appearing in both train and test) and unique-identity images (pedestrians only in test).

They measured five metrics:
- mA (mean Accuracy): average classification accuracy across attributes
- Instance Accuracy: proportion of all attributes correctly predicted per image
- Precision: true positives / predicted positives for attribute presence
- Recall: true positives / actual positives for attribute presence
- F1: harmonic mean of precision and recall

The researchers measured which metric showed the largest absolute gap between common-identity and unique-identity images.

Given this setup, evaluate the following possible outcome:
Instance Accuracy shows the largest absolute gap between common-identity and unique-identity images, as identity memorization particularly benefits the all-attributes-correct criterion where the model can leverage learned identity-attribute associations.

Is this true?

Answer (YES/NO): YES